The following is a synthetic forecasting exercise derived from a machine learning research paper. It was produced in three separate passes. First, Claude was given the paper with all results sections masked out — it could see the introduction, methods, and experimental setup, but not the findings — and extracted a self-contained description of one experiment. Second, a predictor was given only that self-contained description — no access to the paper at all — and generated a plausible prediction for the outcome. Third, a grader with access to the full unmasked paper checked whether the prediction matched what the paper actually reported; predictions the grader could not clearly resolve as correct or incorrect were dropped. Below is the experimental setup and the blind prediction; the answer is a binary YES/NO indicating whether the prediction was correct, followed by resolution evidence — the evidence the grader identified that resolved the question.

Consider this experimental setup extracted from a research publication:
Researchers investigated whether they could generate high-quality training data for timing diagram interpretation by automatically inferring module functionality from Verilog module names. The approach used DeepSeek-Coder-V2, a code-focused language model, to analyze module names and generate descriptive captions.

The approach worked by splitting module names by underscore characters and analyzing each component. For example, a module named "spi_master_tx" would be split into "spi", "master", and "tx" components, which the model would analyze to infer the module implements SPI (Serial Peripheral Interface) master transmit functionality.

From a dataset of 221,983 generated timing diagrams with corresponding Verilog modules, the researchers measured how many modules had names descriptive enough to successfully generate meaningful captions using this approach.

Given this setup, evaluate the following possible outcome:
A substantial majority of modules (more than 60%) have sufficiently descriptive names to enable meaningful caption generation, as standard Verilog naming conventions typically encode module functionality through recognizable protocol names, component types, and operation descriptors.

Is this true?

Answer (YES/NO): NO